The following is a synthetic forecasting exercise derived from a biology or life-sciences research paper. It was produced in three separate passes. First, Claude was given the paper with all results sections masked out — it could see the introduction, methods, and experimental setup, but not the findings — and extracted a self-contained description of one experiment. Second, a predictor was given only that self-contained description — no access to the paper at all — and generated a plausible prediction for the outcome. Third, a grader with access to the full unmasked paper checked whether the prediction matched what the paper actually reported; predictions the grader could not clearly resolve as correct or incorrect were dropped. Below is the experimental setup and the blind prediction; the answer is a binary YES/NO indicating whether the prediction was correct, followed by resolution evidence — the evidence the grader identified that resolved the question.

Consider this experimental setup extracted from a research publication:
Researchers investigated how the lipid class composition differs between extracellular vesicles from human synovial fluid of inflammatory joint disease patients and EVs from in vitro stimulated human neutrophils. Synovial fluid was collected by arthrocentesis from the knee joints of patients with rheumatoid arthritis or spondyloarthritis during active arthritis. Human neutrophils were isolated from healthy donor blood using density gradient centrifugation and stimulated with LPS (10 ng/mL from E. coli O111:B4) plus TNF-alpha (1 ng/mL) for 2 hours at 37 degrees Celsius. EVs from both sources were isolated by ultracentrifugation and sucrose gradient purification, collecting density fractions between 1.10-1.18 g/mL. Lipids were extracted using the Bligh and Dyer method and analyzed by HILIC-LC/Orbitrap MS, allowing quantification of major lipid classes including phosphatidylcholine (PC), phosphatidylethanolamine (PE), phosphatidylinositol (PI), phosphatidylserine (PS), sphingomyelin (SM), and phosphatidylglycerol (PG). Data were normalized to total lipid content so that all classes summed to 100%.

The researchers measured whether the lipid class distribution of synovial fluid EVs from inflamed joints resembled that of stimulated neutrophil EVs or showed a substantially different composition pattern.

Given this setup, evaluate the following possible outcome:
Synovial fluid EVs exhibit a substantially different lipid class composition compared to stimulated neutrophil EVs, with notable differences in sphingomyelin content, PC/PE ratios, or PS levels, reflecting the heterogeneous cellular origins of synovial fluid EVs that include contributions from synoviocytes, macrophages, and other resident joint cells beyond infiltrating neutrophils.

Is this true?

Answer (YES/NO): NO